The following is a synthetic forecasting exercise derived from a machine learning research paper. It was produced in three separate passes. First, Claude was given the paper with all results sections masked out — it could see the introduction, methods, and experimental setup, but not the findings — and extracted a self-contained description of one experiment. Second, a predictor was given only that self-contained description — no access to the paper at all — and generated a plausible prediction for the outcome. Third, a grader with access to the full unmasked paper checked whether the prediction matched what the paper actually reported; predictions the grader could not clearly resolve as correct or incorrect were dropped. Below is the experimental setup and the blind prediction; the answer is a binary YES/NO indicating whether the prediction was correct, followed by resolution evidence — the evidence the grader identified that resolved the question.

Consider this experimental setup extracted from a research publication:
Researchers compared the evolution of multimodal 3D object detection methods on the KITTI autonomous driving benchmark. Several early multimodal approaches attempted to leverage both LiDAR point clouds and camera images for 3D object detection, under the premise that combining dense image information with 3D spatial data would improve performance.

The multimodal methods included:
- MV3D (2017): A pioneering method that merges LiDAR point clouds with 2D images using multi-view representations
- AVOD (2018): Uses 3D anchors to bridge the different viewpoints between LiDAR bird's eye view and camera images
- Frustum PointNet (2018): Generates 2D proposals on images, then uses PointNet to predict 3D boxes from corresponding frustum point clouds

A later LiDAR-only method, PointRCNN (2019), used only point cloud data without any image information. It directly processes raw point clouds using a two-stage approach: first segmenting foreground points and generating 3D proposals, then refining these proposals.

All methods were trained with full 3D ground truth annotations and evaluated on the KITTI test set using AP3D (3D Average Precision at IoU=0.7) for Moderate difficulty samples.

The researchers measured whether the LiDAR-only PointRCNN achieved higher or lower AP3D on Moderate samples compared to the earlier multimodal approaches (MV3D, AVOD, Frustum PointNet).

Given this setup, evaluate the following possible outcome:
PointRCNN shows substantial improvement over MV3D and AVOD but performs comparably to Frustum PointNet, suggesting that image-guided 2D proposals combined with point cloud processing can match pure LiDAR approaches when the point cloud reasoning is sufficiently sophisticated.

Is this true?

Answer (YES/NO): NO